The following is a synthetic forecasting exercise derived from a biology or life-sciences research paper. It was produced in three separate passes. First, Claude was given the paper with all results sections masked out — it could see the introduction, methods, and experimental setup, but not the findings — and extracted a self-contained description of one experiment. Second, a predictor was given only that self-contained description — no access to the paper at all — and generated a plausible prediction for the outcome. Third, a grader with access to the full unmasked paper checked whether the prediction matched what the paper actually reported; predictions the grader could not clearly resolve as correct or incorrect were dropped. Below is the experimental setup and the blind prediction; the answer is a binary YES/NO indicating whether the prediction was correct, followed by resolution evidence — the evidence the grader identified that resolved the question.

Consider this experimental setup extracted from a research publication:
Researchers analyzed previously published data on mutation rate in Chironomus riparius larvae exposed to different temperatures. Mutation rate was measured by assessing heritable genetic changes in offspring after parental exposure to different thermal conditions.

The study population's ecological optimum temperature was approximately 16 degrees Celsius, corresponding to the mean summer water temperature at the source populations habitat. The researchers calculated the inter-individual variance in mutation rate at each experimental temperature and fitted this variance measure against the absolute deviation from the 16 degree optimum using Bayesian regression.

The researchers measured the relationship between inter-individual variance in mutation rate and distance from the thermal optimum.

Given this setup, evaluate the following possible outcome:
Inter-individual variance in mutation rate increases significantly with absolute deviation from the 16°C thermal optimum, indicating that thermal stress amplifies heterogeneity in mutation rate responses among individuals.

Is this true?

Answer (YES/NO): YES